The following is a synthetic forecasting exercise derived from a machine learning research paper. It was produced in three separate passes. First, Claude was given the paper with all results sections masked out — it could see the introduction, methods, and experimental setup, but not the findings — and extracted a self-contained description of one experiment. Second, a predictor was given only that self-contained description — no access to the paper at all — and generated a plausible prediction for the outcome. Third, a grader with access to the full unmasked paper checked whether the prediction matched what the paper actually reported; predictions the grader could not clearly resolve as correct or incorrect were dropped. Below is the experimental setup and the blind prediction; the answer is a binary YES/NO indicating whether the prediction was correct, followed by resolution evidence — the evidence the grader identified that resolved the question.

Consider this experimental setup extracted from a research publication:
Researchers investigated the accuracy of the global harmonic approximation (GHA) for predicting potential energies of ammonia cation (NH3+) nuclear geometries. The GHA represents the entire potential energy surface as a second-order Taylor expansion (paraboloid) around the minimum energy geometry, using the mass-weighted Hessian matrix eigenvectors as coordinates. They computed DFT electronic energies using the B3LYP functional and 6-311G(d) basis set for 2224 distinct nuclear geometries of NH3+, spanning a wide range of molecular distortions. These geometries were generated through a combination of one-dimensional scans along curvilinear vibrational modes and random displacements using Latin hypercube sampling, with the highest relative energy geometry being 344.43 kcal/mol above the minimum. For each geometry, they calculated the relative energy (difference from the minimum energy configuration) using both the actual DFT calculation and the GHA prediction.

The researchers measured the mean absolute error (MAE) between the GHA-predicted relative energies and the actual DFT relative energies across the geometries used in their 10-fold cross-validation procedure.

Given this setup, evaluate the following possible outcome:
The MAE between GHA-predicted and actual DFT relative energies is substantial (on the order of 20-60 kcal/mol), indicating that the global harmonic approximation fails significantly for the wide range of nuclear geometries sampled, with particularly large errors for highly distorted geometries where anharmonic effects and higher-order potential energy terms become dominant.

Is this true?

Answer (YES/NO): YES